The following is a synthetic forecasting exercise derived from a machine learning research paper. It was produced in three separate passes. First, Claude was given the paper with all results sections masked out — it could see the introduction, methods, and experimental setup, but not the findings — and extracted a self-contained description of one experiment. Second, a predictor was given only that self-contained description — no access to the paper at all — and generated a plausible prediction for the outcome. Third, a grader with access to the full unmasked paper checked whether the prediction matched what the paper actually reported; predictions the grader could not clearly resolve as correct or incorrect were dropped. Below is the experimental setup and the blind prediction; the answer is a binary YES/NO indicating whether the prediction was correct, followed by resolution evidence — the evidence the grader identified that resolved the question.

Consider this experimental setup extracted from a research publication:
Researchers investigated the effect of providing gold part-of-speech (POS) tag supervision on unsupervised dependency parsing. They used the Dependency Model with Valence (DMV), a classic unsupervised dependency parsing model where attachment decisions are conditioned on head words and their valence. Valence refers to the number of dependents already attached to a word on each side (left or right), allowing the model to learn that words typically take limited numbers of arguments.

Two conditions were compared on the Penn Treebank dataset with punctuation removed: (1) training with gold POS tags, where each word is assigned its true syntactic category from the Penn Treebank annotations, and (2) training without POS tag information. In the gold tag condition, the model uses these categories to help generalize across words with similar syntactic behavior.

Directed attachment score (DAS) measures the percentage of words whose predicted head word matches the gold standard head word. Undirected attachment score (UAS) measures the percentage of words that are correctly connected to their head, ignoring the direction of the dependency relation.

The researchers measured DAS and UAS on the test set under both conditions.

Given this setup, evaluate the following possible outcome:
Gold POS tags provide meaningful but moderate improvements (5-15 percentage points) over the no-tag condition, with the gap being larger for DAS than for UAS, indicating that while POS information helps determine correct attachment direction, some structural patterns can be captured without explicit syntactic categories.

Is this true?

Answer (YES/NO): NO